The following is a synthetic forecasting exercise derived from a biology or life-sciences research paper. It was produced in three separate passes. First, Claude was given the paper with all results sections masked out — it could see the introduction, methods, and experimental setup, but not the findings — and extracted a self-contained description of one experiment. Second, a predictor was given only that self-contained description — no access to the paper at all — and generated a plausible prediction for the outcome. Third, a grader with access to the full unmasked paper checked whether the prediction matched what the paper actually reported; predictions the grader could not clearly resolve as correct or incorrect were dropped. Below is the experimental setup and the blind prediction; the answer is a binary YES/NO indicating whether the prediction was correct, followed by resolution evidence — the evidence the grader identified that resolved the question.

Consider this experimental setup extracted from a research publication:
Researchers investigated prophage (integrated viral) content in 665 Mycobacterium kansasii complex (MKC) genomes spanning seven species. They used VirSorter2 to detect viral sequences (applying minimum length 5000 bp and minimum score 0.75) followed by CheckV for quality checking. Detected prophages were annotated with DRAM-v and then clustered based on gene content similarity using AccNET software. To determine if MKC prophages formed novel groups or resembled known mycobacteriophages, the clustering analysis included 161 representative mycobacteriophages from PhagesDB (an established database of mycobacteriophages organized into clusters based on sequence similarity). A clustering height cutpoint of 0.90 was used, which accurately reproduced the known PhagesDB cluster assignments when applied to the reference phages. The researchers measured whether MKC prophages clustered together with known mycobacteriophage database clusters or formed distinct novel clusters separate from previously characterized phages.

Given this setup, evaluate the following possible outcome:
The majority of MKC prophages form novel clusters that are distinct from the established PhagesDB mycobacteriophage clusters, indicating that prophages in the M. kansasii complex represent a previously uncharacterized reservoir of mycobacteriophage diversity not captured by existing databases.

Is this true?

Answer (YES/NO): NO